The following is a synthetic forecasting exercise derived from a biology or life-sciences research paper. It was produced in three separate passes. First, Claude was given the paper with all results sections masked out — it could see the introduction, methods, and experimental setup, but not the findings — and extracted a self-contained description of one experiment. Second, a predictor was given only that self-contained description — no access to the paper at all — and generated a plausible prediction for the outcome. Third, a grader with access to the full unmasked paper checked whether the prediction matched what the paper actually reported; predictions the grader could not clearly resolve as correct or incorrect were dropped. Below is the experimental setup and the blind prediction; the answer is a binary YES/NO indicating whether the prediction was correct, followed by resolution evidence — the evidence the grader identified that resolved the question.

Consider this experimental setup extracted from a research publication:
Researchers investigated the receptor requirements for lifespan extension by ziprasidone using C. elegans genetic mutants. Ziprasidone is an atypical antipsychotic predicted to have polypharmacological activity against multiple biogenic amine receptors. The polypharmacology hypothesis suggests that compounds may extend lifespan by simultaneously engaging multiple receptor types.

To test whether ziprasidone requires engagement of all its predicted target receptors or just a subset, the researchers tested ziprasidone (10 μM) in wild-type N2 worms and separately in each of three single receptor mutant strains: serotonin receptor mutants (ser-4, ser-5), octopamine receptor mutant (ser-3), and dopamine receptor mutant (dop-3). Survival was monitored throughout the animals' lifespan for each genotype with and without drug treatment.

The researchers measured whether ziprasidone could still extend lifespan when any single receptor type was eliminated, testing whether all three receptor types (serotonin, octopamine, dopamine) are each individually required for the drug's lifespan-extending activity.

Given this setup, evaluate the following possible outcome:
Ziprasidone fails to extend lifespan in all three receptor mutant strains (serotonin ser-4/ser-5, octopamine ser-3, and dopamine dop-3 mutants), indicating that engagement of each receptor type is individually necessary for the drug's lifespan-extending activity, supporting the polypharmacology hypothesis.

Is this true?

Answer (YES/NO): NO